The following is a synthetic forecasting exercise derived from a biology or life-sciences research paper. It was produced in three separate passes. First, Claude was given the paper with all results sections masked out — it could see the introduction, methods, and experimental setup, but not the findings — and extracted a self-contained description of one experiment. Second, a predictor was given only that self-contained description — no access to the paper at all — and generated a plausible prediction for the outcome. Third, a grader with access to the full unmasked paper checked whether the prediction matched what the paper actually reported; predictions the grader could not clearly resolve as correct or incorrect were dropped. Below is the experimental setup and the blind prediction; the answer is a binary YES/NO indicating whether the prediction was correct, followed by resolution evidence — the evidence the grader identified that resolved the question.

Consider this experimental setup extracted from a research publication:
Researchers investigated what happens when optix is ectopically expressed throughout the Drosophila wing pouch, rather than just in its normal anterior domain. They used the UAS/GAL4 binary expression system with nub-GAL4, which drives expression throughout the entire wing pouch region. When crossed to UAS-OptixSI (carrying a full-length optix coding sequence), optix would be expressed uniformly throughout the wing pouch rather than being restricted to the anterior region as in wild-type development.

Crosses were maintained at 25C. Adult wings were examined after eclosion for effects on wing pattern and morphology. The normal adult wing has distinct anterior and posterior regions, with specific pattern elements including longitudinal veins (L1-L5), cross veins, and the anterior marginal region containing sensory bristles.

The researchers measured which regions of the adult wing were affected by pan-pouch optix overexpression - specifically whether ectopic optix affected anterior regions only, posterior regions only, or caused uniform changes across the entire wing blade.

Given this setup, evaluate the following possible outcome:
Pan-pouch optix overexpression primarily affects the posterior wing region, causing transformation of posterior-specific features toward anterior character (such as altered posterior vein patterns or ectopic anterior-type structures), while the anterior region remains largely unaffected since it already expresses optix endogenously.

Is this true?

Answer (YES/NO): NO